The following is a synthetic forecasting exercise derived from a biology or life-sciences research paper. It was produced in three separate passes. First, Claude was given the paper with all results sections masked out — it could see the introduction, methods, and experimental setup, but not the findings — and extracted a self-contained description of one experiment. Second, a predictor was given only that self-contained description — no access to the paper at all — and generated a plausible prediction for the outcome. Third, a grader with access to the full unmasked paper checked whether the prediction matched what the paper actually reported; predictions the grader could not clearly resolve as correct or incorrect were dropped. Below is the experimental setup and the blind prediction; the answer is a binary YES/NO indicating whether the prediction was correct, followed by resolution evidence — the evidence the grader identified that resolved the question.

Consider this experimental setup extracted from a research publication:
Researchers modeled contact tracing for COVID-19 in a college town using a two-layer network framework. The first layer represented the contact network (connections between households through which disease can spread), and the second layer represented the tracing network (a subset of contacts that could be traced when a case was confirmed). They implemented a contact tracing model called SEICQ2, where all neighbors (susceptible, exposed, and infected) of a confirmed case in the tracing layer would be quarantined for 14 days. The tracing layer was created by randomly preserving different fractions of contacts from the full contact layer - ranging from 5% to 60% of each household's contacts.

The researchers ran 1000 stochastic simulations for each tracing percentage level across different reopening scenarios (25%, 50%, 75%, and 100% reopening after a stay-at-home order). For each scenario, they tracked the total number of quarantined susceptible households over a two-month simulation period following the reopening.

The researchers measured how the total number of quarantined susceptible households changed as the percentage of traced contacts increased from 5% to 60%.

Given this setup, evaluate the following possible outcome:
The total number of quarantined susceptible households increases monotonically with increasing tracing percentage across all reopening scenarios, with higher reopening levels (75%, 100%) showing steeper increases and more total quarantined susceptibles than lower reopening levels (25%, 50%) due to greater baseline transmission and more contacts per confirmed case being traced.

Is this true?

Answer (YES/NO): NO